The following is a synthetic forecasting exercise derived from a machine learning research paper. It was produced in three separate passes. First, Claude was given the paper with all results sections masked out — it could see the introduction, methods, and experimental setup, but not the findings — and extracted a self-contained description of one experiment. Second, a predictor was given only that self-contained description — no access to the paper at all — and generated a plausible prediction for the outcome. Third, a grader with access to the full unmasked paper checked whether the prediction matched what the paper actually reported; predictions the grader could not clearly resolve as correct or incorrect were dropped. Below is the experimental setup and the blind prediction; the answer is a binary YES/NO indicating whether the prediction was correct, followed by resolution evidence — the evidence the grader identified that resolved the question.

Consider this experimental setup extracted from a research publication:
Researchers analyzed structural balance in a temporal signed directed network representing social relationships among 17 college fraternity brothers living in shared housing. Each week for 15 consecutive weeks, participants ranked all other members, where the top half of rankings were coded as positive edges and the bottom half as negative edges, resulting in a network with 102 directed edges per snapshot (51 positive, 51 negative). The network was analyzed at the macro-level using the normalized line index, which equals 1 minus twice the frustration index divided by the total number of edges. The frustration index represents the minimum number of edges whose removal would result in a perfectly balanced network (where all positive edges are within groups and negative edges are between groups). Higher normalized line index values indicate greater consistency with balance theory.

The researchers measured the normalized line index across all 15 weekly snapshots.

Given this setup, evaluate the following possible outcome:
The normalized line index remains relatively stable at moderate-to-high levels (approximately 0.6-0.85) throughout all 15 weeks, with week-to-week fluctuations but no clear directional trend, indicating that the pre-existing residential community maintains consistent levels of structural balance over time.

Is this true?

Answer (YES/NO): NO